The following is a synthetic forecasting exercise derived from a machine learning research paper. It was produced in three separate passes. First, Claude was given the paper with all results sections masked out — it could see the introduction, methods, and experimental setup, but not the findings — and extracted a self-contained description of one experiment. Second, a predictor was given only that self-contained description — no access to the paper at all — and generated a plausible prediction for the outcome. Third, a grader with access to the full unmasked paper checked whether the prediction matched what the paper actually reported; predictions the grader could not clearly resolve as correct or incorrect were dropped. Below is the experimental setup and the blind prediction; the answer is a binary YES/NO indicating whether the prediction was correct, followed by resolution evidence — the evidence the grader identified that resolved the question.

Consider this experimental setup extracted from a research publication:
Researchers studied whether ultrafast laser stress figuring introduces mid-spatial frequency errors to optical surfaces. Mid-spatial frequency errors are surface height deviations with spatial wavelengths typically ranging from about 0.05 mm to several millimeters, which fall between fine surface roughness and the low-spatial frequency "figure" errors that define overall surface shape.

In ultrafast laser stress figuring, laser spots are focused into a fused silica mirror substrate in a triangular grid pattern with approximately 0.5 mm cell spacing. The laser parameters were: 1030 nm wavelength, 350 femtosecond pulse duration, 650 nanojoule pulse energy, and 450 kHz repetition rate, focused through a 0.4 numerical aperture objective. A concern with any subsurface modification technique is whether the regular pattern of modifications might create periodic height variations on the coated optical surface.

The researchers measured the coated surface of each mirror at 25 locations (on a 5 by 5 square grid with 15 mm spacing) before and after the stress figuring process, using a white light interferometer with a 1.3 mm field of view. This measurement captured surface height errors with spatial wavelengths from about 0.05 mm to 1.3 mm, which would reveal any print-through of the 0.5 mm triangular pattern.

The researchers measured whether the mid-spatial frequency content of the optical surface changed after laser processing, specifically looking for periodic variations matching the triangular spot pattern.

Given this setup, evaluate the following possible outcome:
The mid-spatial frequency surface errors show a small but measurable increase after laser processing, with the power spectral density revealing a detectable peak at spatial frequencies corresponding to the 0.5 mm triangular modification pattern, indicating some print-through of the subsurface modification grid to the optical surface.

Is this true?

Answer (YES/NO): NO